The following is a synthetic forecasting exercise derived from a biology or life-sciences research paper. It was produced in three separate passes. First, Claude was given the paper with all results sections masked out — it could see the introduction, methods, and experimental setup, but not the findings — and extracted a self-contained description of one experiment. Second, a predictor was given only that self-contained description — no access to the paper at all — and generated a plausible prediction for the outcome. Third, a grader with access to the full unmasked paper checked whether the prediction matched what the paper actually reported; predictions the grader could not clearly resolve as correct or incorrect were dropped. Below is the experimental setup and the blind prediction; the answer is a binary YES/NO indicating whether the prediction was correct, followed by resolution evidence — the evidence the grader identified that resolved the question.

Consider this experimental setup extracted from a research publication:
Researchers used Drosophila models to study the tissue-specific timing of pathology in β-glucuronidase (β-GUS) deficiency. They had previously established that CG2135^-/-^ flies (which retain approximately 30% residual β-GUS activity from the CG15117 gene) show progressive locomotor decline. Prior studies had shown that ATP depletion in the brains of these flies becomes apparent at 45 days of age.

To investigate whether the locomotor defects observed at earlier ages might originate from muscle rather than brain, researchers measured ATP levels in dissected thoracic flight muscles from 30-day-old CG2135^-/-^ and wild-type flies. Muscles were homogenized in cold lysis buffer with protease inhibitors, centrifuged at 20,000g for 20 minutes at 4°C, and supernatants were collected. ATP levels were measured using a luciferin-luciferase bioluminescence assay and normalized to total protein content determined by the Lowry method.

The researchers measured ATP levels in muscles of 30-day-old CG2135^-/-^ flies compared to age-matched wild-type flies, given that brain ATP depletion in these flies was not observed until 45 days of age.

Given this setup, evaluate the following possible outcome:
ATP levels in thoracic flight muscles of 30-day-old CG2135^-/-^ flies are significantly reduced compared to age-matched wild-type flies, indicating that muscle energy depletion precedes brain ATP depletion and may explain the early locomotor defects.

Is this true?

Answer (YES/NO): YES